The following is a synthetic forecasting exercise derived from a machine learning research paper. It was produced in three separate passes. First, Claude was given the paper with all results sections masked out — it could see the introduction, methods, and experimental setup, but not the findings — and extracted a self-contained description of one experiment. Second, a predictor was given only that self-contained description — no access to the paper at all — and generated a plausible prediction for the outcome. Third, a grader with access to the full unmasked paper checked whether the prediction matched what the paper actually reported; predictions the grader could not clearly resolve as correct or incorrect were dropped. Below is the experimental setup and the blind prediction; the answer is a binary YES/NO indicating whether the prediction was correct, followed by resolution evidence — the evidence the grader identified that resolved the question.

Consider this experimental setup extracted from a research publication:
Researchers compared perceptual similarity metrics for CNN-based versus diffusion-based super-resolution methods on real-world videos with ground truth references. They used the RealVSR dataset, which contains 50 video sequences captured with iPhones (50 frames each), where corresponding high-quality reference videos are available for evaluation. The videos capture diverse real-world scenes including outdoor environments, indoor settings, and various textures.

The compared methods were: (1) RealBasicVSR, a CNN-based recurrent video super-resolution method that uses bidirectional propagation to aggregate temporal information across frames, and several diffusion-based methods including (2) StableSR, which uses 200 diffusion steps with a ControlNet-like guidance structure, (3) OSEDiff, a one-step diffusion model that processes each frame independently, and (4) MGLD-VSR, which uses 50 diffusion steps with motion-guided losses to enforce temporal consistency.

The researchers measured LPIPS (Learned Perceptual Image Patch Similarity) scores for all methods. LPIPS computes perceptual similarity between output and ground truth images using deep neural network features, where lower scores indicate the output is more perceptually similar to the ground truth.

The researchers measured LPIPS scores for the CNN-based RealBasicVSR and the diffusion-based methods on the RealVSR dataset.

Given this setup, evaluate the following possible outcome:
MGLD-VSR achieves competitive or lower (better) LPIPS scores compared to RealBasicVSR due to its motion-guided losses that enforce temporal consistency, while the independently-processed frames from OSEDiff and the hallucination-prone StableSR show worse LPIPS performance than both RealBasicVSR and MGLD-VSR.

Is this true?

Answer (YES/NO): NO